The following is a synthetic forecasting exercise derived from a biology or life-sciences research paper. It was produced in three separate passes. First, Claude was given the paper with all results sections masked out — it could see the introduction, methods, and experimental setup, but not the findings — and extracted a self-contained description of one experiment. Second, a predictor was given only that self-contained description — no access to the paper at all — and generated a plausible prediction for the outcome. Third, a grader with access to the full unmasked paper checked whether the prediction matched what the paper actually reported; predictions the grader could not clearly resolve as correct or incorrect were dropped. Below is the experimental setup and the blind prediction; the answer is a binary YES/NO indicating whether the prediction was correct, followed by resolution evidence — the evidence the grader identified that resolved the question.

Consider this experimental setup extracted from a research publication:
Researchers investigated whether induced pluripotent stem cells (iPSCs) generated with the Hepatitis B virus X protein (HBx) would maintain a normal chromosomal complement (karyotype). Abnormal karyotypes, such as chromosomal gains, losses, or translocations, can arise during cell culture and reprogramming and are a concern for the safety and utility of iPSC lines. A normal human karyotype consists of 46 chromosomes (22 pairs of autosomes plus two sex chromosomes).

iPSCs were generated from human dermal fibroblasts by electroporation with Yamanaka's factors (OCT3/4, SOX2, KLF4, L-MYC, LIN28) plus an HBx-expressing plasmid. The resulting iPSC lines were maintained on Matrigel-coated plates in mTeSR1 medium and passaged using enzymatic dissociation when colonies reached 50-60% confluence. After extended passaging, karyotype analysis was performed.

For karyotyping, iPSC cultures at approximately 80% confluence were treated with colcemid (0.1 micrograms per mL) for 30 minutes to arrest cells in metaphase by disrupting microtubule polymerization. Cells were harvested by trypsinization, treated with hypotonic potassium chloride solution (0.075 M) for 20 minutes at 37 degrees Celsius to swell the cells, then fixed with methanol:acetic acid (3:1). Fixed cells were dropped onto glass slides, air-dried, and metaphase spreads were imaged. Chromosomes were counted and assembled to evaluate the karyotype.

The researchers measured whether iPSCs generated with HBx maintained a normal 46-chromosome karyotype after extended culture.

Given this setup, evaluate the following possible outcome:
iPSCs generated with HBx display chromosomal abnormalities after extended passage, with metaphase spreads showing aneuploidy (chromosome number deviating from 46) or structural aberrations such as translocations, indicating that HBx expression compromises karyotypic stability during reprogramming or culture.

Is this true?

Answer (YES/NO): NO